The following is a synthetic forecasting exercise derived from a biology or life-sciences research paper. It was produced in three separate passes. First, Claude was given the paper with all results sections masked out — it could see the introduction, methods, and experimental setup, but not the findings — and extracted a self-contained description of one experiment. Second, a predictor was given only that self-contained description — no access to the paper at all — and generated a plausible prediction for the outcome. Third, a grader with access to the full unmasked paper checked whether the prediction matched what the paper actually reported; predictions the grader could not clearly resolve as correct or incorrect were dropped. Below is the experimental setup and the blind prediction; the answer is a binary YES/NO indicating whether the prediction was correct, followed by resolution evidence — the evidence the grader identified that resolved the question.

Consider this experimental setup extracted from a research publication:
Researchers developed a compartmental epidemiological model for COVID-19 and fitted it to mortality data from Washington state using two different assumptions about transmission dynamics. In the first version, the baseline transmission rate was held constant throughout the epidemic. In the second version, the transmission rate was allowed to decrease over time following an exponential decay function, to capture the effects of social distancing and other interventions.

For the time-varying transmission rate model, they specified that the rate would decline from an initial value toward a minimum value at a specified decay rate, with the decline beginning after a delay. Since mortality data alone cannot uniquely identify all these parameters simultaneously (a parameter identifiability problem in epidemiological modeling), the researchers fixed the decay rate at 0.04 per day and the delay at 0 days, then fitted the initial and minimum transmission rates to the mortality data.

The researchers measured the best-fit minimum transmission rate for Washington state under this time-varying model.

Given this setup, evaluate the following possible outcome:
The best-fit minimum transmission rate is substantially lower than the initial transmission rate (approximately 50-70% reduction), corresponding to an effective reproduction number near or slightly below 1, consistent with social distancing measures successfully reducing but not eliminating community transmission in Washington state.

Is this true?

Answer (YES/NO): NO